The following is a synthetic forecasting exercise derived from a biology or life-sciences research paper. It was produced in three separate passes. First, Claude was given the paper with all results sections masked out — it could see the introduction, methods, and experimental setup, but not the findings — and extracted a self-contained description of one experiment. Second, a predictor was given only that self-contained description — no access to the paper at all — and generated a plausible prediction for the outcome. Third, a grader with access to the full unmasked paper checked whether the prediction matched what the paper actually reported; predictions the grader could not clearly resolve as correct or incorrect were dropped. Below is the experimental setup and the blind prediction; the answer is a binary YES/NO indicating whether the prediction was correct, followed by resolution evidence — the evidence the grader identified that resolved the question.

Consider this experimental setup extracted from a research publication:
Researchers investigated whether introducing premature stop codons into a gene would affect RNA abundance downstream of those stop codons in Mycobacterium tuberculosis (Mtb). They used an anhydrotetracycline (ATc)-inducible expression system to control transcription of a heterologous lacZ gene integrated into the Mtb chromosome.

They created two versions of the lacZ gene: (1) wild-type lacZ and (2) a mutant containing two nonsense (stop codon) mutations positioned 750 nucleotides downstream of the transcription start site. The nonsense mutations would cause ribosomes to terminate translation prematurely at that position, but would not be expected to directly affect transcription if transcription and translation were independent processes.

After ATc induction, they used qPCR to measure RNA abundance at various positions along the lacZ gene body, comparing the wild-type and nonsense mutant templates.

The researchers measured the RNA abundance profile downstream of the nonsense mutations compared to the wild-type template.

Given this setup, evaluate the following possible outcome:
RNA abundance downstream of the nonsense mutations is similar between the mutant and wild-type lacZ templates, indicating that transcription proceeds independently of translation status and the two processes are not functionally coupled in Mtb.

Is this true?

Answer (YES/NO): NO